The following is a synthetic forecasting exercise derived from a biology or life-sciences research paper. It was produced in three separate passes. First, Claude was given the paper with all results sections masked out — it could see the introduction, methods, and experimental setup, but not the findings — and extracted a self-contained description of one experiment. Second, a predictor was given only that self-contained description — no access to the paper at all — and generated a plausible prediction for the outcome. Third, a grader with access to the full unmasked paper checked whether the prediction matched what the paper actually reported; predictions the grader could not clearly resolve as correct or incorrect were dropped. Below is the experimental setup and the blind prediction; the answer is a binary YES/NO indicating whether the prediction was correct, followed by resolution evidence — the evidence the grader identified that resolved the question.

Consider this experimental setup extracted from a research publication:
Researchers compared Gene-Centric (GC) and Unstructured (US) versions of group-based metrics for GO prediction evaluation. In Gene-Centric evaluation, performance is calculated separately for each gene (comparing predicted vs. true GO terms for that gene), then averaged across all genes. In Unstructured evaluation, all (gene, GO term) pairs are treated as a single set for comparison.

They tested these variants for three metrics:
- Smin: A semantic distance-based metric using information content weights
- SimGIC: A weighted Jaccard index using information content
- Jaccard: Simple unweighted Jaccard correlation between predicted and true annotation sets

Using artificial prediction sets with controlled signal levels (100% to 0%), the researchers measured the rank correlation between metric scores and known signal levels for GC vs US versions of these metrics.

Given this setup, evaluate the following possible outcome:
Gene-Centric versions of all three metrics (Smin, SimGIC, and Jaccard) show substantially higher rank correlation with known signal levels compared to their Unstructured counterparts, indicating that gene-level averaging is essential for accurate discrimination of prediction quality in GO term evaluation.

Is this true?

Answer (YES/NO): NO